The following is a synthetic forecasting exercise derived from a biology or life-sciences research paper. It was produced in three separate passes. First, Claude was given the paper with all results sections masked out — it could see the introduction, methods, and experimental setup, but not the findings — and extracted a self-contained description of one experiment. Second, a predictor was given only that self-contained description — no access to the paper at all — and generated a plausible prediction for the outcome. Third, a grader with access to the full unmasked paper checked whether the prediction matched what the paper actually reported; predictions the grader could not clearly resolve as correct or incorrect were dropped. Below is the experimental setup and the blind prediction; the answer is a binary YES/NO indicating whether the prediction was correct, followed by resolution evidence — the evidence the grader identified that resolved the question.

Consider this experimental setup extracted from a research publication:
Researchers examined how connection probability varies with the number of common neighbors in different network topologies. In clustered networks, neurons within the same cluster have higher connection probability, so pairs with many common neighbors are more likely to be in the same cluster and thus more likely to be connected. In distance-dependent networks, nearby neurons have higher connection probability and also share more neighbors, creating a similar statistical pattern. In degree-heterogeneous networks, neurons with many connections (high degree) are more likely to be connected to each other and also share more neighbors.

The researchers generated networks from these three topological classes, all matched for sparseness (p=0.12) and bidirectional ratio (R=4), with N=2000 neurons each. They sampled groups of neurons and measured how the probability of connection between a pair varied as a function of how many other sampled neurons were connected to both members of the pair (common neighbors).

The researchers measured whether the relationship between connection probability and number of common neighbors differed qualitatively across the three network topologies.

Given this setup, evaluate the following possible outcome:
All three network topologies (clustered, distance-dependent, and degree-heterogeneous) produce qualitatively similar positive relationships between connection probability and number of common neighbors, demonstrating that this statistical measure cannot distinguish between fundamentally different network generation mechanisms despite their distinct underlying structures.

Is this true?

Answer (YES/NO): YES